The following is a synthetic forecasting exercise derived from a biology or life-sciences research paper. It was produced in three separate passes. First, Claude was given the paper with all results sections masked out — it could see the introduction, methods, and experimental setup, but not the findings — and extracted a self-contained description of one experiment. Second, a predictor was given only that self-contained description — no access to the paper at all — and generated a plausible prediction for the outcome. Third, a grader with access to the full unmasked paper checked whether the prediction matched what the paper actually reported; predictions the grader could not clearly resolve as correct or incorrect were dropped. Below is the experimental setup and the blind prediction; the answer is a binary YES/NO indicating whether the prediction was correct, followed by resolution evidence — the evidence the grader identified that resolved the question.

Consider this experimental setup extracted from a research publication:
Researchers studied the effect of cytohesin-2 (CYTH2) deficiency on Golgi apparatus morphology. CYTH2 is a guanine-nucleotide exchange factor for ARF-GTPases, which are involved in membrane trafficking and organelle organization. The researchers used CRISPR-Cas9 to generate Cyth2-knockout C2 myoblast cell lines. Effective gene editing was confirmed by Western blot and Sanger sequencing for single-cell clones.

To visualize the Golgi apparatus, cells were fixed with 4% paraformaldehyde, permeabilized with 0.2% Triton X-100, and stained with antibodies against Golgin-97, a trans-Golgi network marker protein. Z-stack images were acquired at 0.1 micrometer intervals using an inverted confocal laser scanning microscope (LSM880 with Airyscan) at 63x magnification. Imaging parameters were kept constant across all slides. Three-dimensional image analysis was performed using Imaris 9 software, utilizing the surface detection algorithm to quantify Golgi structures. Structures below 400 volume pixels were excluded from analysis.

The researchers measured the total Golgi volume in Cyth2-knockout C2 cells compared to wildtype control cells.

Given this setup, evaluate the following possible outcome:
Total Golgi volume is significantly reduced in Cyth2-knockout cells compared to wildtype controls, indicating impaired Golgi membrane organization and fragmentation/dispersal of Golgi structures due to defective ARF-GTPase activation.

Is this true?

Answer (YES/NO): NO